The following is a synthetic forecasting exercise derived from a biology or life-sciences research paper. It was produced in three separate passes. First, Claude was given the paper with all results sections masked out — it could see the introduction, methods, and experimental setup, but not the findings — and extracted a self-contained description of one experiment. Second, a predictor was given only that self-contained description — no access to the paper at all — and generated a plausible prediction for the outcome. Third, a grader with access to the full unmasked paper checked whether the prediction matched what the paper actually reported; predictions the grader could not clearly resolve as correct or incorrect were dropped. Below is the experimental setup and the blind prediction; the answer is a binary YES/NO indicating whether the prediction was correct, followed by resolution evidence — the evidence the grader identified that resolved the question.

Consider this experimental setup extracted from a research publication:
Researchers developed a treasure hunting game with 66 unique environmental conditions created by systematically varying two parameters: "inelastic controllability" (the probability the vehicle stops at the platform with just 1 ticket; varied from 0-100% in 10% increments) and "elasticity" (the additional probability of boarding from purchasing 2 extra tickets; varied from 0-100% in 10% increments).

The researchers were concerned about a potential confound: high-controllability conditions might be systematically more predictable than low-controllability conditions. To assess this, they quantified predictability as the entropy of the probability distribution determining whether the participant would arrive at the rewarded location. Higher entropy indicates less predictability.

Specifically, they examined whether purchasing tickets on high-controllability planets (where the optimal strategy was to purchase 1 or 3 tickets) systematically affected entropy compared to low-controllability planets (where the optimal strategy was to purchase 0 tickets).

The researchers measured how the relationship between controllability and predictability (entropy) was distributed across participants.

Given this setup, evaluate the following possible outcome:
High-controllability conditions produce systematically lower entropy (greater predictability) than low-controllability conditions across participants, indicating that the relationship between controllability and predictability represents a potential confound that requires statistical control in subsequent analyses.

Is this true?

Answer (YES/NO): NO